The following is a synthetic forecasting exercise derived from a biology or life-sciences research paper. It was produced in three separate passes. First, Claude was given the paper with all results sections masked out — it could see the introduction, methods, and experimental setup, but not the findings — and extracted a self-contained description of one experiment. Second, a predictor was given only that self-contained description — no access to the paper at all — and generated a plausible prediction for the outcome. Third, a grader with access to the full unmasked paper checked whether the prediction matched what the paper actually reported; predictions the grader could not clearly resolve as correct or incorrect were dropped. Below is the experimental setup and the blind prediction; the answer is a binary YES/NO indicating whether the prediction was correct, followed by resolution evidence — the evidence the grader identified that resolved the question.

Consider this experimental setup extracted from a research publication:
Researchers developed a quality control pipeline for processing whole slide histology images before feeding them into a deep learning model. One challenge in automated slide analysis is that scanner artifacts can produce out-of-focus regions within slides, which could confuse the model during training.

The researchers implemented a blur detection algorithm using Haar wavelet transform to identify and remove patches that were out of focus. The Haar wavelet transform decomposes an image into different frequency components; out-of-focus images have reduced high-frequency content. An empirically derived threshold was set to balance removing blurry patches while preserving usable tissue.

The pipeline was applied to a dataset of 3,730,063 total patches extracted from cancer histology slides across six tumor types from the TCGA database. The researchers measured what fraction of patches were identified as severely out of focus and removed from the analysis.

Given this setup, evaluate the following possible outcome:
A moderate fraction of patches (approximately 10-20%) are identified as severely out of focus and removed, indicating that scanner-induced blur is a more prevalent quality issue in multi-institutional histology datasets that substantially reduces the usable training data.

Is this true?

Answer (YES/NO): NO